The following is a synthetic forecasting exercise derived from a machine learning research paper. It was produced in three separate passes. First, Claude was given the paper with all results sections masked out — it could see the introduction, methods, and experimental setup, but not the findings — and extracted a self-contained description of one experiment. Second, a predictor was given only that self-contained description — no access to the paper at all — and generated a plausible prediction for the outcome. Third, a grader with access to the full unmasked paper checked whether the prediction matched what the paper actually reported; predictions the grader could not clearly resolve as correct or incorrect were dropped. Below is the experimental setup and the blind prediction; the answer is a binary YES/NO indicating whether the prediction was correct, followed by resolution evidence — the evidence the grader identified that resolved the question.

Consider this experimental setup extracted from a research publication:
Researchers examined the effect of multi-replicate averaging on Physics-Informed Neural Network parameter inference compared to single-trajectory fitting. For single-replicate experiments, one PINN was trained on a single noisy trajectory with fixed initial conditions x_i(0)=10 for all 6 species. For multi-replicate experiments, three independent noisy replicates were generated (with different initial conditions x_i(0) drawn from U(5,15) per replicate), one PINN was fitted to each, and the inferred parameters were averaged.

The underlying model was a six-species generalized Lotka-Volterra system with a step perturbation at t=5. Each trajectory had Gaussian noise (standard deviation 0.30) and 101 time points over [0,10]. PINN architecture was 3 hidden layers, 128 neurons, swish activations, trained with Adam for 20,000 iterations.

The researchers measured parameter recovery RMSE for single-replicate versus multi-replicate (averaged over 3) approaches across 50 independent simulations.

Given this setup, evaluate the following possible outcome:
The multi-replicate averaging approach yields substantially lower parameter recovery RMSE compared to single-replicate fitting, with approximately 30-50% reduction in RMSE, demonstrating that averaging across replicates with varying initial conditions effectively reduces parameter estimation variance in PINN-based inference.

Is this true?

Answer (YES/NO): NO